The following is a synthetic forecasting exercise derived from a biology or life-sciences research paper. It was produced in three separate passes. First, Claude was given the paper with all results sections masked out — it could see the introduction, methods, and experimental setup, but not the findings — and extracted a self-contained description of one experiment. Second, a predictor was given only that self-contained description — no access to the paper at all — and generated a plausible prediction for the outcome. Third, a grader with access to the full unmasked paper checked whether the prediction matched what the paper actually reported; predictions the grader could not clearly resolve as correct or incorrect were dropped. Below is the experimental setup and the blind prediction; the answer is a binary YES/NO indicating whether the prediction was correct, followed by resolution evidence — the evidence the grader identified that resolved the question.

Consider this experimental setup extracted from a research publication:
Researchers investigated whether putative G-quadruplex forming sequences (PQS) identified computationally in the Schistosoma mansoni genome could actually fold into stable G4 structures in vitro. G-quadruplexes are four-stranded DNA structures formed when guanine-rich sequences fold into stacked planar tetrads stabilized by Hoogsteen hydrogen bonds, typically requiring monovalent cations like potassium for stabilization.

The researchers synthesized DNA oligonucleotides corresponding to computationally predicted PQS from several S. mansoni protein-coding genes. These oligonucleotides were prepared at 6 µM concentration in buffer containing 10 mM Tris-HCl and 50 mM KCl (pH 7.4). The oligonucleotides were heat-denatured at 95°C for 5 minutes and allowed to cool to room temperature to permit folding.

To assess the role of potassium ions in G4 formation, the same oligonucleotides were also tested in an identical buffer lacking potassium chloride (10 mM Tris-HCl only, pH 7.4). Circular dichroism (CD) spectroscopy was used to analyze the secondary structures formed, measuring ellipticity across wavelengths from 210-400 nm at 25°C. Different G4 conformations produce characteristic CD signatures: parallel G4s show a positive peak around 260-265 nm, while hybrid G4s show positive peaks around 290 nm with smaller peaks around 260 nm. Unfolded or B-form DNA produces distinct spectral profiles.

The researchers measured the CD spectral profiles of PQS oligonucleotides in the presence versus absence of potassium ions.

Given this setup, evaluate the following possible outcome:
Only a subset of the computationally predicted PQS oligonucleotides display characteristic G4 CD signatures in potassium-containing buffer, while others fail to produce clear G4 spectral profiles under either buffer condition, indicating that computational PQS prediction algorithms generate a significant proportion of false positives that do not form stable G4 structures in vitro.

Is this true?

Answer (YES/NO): NO